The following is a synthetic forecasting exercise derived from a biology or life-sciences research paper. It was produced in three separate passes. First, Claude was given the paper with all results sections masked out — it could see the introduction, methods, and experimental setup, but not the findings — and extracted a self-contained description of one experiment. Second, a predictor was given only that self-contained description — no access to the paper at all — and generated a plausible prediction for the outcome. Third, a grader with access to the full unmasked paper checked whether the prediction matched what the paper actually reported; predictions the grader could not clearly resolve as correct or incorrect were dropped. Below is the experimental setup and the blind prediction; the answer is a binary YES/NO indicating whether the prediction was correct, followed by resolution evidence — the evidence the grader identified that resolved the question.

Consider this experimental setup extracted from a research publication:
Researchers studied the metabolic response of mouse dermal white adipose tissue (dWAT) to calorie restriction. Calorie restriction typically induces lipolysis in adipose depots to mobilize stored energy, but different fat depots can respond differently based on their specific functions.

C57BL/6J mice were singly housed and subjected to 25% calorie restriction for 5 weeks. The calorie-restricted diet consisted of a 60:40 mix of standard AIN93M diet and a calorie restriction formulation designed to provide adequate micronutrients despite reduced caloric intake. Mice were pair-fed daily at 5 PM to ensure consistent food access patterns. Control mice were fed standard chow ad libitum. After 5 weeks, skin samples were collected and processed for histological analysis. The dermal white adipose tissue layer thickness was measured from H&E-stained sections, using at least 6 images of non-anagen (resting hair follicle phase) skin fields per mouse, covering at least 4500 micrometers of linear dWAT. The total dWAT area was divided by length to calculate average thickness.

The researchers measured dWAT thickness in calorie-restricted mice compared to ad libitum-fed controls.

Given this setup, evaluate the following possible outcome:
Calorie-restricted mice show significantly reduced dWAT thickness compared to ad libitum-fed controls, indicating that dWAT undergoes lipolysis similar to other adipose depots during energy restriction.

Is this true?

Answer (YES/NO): YES